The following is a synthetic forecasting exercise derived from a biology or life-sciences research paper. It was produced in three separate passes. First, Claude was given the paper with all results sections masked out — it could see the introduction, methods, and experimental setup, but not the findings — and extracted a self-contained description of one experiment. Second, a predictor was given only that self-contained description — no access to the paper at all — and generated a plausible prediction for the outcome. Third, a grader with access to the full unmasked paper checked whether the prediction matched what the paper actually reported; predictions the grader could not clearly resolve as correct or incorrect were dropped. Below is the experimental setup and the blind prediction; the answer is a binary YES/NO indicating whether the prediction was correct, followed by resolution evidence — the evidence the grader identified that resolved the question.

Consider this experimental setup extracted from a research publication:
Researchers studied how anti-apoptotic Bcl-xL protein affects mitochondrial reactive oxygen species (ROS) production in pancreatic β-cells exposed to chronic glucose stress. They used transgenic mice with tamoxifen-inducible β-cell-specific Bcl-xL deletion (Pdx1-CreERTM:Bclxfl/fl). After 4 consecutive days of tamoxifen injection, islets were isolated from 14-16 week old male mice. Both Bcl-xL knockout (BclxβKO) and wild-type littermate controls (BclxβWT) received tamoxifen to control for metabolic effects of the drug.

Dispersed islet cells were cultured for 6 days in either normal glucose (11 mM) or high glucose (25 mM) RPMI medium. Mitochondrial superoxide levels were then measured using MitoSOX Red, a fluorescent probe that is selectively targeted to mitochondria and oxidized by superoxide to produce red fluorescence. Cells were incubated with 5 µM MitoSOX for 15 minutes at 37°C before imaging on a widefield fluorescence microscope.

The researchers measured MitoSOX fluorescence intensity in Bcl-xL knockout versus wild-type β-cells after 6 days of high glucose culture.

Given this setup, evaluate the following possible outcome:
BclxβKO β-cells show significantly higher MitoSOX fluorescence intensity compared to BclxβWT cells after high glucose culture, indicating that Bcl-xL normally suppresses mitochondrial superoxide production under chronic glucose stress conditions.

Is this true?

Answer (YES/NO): YES